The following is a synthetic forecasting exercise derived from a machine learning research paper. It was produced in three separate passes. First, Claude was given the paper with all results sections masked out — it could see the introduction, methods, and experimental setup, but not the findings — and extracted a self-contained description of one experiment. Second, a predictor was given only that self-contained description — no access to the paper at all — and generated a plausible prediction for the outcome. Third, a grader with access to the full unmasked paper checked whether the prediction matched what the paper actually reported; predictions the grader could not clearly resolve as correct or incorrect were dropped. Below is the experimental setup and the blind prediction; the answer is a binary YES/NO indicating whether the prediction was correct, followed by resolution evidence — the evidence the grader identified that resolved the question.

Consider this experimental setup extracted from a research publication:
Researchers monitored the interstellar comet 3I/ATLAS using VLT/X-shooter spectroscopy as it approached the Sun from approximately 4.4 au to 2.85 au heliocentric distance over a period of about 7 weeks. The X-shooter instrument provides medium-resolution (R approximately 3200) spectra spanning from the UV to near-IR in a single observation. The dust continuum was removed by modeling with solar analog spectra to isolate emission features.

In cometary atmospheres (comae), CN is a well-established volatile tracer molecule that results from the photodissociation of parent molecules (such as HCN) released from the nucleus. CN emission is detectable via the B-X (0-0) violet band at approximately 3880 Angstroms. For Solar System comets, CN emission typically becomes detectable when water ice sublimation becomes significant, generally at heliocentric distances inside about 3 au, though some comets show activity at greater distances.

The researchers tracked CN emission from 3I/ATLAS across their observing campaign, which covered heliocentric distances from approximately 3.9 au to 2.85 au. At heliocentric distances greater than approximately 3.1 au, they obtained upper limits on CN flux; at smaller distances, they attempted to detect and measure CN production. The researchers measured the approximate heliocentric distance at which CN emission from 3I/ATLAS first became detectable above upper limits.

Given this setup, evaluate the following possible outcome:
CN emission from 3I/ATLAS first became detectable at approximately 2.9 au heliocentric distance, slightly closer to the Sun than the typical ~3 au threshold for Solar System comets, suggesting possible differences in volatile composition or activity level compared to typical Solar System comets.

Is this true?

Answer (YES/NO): NO